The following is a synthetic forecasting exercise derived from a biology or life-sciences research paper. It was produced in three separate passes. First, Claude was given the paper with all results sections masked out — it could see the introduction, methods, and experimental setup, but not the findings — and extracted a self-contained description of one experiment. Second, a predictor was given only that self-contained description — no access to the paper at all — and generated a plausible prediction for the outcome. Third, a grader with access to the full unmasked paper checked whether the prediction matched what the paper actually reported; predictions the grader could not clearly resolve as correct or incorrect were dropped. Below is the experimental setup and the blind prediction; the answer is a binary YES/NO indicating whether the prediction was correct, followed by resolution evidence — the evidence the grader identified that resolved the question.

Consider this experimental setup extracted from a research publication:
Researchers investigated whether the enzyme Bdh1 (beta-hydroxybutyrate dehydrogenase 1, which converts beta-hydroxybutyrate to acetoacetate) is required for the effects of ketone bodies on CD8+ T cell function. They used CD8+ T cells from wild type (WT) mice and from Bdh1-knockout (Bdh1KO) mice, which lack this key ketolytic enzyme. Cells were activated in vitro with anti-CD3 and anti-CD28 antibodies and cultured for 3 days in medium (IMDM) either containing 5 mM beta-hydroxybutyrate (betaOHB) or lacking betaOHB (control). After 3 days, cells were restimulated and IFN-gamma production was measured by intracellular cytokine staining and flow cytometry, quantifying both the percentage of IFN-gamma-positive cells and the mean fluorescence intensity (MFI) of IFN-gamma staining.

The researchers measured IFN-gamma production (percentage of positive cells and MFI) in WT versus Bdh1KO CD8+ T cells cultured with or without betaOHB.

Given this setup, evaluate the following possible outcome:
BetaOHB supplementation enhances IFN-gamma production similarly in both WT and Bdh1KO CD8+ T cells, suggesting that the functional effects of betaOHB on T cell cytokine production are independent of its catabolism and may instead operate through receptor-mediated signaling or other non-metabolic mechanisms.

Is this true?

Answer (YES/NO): NO